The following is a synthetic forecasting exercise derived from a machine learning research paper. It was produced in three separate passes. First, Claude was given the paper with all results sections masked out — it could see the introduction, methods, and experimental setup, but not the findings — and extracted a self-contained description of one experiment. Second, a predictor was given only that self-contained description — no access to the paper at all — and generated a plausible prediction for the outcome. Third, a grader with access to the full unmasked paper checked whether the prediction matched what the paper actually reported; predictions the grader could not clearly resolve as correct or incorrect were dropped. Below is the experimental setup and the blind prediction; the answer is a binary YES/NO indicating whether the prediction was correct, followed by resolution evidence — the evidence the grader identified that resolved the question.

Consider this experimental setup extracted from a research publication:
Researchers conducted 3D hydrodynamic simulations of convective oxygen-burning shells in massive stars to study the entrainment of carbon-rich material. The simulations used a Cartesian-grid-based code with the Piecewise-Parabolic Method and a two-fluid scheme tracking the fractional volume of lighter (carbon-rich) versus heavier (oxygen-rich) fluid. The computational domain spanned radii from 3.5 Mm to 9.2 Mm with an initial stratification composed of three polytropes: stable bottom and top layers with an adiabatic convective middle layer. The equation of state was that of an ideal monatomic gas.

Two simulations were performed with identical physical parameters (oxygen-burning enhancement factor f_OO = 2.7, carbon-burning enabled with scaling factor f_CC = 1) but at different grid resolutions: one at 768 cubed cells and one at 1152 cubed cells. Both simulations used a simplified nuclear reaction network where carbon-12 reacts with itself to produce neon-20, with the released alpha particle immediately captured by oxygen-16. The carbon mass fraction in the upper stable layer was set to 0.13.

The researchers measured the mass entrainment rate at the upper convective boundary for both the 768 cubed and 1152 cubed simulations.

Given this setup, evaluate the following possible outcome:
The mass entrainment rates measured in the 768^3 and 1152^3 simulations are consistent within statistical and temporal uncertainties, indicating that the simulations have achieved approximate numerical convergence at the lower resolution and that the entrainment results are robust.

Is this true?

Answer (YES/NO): YES